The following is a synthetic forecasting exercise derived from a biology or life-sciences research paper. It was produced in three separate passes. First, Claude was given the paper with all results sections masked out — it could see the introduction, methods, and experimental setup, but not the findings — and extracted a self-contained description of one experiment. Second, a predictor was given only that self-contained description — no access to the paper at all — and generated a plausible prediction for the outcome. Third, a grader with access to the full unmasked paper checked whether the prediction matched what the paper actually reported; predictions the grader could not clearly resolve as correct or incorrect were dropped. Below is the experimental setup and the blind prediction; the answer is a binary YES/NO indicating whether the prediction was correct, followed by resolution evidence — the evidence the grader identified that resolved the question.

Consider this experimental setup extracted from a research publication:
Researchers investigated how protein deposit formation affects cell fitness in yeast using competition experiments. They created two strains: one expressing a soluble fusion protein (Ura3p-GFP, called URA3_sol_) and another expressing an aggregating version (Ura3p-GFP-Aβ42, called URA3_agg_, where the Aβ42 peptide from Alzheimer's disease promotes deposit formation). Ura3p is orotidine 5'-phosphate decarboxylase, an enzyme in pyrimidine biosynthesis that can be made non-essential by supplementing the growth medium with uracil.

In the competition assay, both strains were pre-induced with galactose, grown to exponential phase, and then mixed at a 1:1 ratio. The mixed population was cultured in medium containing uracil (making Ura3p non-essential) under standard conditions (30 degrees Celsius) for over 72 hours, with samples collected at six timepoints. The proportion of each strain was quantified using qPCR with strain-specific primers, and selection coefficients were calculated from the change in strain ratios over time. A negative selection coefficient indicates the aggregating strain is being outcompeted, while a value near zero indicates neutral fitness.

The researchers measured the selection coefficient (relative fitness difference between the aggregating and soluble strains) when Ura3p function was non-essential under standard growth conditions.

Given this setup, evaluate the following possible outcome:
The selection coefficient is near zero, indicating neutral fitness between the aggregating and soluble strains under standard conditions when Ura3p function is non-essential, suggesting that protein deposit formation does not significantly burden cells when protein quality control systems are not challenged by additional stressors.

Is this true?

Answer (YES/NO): YES